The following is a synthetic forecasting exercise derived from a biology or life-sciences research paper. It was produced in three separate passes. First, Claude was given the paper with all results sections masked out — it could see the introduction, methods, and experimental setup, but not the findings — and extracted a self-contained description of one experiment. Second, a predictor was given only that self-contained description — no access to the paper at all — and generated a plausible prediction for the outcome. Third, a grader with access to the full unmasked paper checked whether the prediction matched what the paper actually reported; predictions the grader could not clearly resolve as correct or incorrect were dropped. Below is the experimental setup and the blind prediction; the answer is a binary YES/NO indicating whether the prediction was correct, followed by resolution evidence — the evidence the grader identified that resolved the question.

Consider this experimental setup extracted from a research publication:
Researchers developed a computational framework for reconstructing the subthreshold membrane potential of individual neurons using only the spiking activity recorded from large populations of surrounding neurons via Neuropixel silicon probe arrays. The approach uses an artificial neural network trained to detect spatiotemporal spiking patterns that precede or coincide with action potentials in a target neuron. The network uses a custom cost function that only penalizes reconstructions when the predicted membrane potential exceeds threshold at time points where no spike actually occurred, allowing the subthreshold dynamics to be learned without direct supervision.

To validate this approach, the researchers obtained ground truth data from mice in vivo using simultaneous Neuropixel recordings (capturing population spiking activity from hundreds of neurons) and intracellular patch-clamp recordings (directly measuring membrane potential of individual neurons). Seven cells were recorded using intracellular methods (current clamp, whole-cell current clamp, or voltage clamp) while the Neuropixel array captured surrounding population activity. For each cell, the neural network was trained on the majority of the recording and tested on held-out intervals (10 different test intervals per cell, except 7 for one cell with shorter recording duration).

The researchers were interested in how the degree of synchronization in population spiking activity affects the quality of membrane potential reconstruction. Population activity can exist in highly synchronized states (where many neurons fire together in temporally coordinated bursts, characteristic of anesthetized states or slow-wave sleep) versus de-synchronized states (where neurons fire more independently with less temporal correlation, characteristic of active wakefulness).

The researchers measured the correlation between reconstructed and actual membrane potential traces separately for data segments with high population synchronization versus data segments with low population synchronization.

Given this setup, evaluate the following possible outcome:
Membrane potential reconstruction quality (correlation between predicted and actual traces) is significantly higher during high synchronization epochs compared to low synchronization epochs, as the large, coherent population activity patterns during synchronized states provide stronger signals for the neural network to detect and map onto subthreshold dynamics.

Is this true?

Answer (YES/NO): NO